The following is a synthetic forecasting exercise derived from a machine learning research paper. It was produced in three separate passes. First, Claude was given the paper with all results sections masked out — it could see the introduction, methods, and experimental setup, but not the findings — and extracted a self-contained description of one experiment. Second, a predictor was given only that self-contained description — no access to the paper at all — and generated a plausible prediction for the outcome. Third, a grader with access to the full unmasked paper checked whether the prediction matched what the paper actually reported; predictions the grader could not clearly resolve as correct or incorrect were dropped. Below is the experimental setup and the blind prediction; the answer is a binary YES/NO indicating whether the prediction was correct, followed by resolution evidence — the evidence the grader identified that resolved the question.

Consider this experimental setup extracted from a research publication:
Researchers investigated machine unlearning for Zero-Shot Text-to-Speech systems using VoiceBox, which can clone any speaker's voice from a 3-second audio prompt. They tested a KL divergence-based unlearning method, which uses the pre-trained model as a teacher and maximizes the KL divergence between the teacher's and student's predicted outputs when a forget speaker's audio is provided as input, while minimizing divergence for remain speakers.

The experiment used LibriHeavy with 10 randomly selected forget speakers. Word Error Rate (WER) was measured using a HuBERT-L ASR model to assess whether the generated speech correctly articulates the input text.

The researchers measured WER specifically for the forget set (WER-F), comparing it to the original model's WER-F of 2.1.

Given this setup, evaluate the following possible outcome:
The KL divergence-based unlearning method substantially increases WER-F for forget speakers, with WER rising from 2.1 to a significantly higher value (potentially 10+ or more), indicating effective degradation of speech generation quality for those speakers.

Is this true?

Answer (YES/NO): YES